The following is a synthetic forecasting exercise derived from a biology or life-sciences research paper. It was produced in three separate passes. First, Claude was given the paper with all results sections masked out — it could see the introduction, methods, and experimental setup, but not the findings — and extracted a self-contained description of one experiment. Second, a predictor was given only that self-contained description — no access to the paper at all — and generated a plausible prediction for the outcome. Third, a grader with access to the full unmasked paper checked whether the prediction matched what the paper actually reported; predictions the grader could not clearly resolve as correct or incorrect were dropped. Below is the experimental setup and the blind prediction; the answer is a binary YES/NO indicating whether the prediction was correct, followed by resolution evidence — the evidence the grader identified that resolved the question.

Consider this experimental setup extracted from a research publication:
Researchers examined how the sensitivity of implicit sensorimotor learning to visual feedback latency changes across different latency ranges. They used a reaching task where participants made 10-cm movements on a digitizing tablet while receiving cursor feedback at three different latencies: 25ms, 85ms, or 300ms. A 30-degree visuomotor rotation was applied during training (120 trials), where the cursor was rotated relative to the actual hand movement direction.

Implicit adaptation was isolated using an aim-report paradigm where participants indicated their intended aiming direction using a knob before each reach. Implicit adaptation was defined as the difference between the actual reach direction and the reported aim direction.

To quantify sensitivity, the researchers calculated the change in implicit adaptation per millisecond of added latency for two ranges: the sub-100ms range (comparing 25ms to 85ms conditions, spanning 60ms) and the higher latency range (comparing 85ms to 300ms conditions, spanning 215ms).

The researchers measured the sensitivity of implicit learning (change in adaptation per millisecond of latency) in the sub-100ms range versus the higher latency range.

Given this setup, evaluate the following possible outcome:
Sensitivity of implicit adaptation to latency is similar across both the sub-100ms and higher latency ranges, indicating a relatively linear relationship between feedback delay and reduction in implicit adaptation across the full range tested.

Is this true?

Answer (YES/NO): NO